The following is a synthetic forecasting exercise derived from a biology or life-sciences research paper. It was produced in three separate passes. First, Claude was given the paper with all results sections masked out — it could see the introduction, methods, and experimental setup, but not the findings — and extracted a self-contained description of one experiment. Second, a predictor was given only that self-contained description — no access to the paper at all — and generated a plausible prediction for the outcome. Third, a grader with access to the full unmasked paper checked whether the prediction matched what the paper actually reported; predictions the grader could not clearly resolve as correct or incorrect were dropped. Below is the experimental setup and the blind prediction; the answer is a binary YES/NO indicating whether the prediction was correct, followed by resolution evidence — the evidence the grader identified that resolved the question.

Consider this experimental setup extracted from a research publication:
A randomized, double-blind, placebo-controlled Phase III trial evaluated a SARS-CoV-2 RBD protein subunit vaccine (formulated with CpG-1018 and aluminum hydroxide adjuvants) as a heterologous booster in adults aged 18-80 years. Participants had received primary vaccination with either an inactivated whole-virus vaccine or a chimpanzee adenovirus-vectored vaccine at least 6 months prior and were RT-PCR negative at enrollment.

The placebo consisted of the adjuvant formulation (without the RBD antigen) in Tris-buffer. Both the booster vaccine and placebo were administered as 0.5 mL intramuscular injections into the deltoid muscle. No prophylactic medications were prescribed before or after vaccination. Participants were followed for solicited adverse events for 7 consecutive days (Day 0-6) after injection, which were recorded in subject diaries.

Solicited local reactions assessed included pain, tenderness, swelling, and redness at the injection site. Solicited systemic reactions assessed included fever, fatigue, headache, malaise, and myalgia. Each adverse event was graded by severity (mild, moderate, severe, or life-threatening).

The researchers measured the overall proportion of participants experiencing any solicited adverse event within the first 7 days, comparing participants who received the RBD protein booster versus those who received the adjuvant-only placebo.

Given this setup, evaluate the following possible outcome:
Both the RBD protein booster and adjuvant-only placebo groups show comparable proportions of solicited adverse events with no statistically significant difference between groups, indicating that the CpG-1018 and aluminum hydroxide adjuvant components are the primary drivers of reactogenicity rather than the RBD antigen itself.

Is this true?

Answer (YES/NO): NO